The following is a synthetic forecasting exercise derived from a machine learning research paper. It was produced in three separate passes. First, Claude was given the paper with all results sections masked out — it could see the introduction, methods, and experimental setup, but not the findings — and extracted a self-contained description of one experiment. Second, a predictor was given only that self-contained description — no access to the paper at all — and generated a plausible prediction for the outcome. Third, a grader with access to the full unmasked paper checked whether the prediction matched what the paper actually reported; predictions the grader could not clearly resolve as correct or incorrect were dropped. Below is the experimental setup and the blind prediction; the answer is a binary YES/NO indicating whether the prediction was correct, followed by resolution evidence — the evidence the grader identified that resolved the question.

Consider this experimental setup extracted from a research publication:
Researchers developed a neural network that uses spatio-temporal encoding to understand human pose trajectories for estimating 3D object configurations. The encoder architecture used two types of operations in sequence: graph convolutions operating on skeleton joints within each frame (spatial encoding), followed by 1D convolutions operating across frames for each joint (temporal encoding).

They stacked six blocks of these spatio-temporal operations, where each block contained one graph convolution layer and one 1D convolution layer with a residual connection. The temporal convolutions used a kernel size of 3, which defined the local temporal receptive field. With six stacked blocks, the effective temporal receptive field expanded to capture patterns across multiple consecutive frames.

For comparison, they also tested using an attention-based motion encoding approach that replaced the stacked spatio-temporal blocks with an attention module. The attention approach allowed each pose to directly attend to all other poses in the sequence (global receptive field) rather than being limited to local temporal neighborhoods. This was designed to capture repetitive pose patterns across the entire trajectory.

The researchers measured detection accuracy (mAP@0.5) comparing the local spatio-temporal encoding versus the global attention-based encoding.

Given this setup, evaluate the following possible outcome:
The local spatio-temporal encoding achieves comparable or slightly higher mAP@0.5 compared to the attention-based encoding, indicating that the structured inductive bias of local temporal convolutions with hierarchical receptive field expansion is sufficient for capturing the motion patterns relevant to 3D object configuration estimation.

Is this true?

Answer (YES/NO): NO